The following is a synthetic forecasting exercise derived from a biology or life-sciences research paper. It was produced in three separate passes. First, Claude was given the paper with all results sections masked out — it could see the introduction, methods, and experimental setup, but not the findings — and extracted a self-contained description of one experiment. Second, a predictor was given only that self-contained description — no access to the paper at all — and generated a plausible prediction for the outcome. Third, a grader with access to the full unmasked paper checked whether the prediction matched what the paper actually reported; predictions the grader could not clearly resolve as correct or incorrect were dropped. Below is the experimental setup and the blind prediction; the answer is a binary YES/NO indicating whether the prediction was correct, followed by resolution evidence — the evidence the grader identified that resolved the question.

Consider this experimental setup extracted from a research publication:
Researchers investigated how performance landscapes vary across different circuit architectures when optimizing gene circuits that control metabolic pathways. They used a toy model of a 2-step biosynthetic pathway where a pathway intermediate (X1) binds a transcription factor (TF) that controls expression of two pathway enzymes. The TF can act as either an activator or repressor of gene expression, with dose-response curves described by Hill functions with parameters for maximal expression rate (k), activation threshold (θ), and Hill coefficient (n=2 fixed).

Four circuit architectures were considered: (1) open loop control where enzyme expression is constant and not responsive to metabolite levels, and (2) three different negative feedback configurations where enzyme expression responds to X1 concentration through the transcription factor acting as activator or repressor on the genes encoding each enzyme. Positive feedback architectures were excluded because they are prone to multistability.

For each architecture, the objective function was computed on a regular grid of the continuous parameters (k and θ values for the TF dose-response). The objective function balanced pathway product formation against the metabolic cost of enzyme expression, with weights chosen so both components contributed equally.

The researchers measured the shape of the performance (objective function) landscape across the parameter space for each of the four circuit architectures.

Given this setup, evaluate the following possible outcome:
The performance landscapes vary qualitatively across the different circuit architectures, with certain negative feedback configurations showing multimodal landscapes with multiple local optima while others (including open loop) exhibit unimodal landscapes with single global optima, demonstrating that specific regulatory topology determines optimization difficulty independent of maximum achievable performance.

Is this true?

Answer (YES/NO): NO